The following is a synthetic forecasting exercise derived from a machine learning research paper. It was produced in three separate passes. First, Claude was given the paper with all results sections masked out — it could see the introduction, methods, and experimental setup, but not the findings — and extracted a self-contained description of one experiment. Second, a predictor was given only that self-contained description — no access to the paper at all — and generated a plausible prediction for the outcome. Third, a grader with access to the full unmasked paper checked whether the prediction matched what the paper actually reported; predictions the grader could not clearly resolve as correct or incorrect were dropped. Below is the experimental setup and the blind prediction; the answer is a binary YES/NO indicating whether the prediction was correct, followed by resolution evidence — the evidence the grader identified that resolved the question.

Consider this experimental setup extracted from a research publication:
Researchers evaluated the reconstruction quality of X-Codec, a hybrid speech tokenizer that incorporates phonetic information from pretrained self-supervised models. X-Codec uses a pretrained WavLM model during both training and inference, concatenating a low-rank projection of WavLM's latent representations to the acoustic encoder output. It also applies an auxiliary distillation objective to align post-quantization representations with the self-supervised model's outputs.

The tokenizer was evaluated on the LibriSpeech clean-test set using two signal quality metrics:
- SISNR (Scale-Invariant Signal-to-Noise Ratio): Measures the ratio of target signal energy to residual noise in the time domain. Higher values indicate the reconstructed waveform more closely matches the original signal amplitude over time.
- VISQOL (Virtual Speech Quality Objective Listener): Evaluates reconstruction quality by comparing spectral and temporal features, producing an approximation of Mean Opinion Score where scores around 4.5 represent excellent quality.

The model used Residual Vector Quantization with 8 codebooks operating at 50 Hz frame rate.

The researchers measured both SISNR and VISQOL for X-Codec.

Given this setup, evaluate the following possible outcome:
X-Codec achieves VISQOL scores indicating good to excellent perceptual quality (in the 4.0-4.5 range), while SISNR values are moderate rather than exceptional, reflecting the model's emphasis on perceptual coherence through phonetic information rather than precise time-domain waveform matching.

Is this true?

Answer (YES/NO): NO